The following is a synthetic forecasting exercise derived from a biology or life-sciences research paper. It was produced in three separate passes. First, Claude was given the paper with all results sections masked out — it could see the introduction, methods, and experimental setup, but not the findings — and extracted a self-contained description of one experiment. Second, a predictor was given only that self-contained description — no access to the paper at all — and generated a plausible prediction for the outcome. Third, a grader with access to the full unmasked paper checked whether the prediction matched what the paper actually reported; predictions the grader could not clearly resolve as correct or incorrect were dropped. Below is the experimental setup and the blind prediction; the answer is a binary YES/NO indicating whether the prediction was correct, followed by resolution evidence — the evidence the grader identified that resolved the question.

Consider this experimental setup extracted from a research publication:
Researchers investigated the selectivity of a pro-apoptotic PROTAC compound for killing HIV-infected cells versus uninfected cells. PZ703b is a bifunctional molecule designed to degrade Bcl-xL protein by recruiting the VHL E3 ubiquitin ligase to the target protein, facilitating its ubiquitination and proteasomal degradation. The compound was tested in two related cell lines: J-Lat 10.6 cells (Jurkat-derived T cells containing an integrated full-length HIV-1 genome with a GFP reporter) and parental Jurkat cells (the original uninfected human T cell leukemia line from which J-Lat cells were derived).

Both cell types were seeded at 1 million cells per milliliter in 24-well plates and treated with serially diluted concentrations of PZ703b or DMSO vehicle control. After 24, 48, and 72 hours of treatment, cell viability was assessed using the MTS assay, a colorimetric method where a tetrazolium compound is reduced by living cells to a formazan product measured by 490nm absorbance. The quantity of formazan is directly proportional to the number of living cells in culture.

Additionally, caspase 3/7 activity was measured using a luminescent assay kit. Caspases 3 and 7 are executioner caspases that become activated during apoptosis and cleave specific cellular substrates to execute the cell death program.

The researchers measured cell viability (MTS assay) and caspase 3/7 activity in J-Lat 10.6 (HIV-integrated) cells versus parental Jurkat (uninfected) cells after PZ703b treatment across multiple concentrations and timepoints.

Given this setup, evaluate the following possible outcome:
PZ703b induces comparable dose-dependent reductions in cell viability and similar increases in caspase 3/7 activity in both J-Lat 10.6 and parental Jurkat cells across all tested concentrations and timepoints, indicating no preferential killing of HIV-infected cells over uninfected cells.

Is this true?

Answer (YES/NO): NO